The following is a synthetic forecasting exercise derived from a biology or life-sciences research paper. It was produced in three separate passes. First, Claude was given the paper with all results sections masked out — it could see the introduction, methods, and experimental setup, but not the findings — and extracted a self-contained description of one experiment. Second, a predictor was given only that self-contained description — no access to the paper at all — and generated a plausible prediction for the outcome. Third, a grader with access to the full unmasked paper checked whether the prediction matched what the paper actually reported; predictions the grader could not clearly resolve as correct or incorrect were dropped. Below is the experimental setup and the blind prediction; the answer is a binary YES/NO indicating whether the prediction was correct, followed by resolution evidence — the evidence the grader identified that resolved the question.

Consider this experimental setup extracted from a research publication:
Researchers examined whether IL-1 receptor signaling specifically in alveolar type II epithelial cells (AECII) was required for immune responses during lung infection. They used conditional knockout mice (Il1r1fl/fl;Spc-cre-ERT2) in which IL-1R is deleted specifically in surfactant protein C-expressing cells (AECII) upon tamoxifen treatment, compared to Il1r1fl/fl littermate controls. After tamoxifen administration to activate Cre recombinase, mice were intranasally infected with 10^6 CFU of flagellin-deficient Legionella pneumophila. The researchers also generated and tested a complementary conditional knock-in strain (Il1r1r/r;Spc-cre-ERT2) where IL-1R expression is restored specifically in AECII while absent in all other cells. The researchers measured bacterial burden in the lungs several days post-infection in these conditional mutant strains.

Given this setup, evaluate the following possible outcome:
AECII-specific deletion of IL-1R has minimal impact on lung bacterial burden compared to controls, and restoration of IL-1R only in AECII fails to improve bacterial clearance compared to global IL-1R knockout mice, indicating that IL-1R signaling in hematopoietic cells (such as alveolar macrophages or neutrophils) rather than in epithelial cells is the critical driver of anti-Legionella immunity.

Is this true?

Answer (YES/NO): NO